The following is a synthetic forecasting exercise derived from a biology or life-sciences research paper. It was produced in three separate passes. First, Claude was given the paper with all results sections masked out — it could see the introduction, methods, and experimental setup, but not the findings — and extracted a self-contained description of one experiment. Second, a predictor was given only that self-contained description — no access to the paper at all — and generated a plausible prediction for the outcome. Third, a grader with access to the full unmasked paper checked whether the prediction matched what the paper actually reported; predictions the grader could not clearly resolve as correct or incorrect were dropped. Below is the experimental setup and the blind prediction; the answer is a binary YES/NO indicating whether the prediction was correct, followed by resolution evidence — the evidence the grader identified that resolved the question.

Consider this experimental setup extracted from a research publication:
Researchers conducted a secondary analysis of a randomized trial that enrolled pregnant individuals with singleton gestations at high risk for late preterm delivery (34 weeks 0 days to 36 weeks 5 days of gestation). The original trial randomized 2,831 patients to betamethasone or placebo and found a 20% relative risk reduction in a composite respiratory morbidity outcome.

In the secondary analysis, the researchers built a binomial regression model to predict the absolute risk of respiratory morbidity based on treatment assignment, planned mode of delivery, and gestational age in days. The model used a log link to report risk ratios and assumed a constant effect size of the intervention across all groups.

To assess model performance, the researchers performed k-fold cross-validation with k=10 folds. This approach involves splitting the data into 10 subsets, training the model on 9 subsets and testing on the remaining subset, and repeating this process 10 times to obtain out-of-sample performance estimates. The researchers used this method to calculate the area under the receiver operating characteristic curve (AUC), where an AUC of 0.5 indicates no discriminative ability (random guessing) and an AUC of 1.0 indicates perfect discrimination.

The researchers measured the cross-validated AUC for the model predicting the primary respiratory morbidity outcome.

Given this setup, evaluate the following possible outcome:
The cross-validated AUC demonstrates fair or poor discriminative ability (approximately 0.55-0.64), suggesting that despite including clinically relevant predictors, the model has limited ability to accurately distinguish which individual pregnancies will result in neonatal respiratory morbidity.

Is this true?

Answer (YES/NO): NO